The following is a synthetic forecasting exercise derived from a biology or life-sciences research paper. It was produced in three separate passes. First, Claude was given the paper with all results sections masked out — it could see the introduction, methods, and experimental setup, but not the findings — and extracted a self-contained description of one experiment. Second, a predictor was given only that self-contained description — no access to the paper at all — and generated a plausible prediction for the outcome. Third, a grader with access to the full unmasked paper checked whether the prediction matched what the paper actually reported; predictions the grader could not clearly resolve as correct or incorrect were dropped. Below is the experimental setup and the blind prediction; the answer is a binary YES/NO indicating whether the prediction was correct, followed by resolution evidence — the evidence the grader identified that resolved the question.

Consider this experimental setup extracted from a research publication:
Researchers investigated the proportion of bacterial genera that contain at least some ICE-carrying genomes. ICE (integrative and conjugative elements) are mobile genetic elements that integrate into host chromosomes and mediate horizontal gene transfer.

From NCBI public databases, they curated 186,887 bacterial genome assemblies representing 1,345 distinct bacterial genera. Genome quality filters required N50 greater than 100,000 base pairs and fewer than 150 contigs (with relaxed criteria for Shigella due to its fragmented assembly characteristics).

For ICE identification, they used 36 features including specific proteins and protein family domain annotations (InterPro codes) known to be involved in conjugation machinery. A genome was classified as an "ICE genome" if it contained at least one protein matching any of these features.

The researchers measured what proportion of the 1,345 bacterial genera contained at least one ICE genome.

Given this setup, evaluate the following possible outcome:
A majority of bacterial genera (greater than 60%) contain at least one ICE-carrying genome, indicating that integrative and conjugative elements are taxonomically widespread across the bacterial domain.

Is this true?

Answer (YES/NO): NO